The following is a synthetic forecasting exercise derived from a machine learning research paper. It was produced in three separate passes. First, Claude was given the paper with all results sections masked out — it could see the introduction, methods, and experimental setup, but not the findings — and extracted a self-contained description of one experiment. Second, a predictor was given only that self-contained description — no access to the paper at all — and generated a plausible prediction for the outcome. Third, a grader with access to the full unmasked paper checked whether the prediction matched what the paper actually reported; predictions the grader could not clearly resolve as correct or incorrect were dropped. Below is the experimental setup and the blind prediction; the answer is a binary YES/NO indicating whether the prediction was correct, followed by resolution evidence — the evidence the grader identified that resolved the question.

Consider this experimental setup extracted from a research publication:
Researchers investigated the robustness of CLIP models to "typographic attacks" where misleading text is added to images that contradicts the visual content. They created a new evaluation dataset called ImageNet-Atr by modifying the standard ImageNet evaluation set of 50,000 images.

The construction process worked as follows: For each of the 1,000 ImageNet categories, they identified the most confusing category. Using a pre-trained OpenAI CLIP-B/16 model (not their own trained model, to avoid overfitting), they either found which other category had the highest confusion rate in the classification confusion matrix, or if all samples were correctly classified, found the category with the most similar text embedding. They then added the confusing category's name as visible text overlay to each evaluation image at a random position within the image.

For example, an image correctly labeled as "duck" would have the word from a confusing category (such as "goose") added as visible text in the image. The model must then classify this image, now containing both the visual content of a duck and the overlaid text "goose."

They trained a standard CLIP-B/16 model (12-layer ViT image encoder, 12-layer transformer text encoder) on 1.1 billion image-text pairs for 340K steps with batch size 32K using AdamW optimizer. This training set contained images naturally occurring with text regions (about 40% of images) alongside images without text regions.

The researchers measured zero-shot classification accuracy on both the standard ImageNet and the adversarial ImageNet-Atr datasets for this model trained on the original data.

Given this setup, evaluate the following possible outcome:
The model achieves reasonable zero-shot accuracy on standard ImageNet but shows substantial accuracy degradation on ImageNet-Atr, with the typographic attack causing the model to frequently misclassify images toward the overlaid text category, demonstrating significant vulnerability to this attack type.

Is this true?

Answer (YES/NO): YES